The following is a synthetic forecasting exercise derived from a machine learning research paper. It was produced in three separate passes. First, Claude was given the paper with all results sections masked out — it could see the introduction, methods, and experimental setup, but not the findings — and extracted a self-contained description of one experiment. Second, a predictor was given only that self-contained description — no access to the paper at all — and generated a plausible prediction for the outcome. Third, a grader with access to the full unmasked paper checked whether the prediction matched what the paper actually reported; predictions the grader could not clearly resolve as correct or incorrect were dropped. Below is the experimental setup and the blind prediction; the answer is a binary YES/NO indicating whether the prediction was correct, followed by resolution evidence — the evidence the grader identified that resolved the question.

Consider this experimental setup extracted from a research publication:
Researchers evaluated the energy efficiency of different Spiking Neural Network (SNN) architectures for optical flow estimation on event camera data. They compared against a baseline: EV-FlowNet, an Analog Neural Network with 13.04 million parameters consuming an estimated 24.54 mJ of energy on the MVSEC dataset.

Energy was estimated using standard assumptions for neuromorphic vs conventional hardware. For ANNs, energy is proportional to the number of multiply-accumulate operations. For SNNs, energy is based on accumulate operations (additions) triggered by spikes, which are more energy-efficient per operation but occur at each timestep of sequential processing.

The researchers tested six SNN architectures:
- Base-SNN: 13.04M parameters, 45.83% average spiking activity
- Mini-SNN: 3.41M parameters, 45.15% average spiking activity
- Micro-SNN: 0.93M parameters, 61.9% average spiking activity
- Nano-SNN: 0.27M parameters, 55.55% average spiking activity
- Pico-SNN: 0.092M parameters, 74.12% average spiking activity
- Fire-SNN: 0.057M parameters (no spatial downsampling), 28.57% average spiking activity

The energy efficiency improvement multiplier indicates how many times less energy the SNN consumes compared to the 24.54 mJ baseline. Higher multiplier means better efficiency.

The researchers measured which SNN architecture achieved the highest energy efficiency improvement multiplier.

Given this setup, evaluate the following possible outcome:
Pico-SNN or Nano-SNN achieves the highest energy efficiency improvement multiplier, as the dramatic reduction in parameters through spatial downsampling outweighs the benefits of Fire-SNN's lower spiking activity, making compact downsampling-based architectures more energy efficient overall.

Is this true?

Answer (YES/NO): YES